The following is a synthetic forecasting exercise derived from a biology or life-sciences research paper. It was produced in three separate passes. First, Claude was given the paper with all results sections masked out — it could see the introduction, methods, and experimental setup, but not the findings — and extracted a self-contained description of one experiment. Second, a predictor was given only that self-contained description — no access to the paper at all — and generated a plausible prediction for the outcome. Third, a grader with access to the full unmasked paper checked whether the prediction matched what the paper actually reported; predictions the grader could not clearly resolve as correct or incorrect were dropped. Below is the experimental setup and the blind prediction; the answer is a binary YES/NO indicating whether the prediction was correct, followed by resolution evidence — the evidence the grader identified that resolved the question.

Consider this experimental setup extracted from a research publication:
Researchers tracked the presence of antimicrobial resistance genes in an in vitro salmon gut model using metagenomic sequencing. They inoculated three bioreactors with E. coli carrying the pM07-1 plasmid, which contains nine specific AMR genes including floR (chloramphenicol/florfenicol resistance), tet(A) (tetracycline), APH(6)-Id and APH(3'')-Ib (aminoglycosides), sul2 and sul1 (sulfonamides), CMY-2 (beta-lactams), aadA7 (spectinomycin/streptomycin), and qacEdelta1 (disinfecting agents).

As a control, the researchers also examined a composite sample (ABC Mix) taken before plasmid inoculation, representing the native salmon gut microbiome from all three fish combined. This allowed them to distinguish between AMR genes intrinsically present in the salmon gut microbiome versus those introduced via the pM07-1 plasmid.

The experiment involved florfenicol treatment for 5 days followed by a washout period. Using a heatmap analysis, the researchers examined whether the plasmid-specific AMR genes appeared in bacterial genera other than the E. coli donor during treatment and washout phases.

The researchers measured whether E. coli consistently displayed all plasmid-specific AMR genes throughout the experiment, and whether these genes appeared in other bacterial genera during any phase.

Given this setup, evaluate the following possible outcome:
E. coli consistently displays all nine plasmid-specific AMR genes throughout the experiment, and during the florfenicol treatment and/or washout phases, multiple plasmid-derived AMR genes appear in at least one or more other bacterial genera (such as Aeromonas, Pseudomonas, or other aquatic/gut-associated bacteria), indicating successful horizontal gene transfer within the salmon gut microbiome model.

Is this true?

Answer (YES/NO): YES